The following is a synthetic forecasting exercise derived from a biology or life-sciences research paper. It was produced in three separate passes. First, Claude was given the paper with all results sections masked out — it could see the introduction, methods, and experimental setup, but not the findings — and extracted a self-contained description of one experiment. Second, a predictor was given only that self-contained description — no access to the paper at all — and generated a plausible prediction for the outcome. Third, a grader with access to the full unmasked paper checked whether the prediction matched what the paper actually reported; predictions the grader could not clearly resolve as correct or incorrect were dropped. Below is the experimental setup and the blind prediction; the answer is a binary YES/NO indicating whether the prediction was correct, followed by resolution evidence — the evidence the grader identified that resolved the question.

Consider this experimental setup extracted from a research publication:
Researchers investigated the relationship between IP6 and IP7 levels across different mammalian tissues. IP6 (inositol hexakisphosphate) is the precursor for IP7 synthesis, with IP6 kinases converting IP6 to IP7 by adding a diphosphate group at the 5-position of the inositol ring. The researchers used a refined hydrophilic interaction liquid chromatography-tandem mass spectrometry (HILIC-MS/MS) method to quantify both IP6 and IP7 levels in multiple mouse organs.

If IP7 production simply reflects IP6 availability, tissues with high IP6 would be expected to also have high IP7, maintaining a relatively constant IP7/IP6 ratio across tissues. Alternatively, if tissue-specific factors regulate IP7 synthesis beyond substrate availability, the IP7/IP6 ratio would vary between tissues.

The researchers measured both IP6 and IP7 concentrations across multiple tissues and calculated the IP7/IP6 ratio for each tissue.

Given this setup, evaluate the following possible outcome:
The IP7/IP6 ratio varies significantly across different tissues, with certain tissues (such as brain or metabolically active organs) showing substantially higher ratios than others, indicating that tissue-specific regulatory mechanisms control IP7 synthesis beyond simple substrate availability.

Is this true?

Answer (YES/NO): NO